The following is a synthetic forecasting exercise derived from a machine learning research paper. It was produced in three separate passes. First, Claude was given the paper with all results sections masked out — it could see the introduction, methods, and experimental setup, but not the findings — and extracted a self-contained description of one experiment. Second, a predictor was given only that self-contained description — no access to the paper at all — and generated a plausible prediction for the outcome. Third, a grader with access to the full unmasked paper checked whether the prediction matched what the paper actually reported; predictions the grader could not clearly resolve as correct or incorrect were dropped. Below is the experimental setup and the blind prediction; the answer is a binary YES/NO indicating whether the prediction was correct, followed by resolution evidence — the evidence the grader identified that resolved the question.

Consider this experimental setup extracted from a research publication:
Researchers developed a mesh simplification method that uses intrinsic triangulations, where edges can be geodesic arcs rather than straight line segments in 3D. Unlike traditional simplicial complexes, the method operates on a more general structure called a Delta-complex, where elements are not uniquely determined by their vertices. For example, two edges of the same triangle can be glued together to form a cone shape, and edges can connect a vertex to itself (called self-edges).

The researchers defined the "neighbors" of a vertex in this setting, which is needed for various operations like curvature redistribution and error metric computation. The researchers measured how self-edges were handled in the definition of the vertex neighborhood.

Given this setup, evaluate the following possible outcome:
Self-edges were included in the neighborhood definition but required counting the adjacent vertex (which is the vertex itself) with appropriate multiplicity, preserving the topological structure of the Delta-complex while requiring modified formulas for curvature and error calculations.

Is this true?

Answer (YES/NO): NO